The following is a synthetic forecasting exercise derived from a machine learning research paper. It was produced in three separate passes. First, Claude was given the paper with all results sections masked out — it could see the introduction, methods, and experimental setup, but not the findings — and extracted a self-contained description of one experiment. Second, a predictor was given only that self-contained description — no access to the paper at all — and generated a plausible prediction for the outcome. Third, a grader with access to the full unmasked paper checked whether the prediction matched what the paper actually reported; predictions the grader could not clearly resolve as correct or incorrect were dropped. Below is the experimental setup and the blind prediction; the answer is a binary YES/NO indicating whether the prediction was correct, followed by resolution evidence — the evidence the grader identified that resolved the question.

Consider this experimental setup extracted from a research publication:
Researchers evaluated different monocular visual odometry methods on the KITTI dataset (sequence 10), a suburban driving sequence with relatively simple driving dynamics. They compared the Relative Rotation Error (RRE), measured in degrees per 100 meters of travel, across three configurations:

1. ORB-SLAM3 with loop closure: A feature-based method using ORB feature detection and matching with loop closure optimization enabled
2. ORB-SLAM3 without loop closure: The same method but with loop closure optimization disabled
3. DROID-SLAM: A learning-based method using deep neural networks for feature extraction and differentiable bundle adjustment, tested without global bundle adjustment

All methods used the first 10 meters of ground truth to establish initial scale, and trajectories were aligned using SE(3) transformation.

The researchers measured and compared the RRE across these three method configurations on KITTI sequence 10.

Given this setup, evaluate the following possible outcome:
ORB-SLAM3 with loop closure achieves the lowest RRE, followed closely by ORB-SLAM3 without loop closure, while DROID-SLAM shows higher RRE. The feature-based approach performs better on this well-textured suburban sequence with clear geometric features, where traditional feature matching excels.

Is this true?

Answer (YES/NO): NO